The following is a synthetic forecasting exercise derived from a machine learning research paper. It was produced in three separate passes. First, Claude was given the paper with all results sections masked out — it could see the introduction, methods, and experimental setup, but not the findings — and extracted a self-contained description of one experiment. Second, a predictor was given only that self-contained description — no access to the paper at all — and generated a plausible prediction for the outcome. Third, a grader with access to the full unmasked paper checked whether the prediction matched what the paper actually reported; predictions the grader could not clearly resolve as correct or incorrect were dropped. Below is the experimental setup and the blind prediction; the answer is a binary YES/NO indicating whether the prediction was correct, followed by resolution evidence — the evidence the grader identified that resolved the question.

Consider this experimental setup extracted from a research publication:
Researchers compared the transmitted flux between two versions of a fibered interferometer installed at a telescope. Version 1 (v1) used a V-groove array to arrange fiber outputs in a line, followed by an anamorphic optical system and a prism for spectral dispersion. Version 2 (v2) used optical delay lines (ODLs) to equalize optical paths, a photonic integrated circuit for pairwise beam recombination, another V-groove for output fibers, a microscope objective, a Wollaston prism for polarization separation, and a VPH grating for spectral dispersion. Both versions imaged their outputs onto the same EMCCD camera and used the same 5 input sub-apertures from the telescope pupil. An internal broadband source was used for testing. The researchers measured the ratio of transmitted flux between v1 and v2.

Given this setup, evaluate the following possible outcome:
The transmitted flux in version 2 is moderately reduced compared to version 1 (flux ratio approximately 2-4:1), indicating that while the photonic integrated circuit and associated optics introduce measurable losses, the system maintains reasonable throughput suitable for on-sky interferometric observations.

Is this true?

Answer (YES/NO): NO